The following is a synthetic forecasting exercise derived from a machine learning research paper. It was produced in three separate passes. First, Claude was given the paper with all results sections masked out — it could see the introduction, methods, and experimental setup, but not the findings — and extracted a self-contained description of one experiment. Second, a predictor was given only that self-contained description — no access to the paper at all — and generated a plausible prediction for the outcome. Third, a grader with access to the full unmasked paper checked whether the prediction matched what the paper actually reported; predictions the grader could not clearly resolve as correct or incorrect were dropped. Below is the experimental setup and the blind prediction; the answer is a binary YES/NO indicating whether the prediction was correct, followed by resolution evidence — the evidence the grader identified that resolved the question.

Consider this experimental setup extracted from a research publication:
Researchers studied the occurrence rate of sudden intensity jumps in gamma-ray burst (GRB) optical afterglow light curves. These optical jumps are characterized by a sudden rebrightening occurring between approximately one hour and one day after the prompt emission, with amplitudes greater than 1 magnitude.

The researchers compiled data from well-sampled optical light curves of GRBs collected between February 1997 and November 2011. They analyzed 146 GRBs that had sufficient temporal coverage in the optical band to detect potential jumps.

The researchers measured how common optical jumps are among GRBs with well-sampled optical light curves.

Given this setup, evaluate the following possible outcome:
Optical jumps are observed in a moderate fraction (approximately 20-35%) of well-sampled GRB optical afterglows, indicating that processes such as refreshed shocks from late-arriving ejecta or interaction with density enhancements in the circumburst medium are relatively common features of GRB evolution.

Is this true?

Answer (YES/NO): NO